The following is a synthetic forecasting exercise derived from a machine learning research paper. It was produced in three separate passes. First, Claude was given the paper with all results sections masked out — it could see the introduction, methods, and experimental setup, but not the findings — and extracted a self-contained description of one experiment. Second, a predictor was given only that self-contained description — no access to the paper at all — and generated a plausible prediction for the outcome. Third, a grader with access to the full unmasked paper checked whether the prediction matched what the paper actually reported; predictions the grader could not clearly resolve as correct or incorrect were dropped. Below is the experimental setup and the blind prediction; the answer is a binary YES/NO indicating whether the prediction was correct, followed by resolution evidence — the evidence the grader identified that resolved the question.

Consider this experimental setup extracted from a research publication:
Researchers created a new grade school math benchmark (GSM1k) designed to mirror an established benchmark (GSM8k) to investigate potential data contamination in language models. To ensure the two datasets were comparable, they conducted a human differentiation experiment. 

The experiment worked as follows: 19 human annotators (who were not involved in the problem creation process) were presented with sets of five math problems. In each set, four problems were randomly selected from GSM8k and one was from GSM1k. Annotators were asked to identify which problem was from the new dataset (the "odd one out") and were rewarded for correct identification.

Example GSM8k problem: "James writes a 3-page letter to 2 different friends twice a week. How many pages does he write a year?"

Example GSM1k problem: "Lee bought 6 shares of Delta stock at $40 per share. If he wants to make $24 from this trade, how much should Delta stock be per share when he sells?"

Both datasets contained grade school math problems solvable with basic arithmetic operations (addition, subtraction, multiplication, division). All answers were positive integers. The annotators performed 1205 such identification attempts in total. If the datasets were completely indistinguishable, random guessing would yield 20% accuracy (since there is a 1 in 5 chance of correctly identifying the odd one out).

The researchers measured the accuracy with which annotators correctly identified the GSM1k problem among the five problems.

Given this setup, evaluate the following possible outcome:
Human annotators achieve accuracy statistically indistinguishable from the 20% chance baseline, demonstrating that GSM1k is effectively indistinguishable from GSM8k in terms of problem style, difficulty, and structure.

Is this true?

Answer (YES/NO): YES